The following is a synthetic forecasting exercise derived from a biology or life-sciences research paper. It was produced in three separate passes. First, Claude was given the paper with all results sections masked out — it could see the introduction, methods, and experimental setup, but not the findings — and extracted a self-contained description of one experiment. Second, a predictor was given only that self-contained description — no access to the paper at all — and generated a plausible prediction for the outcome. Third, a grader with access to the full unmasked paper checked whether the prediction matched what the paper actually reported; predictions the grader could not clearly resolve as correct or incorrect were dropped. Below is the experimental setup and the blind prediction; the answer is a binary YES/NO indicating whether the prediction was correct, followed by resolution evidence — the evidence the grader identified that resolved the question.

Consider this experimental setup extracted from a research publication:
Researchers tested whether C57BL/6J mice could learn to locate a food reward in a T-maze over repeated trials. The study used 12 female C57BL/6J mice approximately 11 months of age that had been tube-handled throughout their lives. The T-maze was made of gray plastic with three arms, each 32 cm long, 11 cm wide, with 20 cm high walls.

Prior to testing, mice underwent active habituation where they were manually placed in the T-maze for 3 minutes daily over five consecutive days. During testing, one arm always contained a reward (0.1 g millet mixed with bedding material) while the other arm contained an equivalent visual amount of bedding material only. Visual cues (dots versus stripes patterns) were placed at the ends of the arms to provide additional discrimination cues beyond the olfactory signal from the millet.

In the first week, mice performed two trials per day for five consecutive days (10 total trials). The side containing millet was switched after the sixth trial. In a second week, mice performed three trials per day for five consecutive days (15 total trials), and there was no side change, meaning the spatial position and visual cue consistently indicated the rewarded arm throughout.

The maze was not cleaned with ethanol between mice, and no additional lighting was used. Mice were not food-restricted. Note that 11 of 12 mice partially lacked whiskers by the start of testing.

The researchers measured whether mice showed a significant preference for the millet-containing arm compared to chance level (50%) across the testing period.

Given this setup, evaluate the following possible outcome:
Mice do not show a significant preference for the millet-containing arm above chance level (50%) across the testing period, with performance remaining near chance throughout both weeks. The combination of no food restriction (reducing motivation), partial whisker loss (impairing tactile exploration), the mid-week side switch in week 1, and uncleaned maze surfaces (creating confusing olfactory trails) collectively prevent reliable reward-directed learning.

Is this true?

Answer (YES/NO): NO